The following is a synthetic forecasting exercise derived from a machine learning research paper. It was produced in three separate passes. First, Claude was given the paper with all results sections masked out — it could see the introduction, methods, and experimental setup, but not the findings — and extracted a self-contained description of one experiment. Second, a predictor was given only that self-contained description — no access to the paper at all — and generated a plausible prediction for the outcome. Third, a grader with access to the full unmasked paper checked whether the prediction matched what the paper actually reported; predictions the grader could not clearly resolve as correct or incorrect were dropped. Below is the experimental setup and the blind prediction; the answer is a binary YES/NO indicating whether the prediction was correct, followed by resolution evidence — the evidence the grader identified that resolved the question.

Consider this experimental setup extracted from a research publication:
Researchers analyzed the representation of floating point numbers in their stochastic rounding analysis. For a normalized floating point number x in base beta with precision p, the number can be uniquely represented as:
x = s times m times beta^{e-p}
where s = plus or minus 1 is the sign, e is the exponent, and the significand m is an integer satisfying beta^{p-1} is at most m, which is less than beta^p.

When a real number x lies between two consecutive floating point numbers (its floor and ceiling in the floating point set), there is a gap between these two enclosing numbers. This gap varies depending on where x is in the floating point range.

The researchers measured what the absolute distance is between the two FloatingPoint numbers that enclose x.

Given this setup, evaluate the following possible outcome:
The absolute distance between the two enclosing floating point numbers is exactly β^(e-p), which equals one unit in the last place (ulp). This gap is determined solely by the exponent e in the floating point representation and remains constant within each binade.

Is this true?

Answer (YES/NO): YES